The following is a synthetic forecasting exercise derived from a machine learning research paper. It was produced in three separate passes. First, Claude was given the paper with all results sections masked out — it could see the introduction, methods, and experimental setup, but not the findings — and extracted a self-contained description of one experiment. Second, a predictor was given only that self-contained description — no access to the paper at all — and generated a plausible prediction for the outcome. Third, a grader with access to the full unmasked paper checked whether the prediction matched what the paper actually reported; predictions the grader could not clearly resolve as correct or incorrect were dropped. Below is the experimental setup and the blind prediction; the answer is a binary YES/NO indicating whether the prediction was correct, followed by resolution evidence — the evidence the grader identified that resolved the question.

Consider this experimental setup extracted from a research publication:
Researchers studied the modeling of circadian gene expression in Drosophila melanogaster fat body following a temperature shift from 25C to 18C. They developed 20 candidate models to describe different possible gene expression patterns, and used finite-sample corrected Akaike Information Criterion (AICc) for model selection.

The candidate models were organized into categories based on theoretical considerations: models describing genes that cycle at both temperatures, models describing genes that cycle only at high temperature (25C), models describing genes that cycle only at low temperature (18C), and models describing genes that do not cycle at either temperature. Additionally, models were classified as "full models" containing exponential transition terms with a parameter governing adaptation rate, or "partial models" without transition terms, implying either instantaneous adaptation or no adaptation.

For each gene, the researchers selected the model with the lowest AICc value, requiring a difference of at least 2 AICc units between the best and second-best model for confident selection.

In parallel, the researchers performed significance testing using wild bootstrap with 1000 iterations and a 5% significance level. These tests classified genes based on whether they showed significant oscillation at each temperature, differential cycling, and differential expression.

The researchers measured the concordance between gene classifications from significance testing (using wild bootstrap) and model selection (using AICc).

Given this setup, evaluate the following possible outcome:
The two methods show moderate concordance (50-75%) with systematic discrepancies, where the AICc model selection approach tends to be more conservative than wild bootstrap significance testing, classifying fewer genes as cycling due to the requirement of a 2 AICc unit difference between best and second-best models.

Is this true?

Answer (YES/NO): NO